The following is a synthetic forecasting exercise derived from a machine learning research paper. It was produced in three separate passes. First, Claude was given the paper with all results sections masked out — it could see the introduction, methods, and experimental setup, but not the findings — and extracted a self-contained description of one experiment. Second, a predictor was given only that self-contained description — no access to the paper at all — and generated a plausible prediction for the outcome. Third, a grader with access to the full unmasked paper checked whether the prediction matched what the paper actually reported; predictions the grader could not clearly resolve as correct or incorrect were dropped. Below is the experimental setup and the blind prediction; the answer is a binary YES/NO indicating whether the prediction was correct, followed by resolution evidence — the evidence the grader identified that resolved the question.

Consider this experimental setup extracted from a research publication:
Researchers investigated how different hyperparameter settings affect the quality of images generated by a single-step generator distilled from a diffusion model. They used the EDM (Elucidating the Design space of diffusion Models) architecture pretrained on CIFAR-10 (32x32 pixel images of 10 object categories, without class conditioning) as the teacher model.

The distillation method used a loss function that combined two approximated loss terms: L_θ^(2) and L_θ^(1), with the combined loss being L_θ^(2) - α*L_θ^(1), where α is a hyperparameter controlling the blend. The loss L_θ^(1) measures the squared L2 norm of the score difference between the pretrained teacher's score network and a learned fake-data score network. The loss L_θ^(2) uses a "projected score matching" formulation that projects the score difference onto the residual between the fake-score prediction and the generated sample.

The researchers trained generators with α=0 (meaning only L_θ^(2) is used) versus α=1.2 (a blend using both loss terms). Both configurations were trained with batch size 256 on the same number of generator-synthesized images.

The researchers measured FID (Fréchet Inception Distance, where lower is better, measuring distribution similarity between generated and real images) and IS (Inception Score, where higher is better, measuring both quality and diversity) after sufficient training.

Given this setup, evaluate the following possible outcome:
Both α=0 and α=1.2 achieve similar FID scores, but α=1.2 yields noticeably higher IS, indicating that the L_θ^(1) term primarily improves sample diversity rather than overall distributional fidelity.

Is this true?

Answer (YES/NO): NO